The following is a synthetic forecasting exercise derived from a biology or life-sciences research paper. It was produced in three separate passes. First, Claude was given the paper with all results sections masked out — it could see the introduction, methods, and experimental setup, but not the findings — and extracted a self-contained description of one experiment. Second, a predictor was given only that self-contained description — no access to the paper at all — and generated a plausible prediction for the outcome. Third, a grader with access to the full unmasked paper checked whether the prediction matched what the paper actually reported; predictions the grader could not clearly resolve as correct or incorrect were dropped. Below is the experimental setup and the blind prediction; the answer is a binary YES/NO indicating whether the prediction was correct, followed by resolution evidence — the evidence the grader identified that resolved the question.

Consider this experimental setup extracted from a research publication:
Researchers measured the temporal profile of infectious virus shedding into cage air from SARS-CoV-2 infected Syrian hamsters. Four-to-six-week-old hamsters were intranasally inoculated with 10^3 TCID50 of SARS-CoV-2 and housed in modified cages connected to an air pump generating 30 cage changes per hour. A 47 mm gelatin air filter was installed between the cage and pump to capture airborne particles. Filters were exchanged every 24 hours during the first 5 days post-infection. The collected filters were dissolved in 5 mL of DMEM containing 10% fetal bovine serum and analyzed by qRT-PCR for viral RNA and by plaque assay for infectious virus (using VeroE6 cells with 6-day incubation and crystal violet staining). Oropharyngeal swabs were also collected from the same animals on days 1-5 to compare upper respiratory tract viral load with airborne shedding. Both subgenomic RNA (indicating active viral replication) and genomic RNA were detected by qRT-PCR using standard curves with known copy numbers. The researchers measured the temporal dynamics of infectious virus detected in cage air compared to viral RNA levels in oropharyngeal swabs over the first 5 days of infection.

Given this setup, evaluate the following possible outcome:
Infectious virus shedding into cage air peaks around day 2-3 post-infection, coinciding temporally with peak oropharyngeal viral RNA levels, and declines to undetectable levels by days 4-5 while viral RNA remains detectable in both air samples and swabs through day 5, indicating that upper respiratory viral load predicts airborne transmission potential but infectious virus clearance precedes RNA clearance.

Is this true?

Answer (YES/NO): NO